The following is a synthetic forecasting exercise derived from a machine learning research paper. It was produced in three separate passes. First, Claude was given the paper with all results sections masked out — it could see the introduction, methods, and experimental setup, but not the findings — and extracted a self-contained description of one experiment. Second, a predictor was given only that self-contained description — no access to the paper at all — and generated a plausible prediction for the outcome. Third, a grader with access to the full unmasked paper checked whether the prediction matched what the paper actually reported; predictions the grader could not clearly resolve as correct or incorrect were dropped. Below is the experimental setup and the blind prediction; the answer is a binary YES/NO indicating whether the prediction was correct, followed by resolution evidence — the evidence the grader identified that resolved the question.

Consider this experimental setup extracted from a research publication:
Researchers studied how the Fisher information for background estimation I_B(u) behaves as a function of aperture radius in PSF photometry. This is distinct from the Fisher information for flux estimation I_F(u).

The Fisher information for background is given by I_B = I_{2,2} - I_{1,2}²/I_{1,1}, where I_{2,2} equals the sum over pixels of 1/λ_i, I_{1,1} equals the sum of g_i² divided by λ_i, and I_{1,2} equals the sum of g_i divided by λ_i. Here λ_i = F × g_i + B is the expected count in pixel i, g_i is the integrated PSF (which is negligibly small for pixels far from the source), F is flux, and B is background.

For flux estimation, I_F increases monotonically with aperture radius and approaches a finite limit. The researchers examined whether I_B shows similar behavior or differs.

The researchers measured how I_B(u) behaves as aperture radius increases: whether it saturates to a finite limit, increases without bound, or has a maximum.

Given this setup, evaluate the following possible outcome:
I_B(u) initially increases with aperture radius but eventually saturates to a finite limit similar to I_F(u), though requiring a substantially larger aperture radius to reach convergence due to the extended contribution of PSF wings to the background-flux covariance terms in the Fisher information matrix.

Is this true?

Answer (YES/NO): NO